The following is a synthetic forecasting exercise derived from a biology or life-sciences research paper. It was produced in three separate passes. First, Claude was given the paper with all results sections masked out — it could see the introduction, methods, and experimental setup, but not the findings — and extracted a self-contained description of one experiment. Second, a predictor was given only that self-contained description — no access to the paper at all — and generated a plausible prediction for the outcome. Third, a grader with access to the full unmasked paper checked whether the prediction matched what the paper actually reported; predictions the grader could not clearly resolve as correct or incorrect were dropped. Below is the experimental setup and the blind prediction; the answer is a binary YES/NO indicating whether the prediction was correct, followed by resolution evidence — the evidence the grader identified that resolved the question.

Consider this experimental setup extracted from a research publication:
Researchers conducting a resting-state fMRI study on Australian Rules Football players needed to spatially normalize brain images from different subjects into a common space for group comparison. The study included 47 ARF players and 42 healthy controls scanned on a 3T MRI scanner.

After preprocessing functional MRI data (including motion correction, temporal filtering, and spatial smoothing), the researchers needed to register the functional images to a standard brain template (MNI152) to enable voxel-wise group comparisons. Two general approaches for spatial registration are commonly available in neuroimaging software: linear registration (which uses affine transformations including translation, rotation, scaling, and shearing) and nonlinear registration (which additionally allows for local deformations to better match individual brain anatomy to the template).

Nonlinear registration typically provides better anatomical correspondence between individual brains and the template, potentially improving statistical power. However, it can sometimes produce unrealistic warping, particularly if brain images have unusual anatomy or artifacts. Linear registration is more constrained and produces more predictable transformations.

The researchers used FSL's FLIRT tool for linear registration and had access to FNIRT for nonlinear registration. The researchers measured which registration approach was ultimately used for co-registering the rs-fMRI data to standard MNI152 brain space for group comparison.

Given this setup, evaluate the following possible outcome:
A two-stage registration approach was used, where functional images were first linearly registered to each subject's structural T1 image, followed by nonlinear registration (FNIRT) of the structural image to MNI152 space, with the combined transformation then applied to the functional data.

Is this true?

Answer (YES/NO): NO